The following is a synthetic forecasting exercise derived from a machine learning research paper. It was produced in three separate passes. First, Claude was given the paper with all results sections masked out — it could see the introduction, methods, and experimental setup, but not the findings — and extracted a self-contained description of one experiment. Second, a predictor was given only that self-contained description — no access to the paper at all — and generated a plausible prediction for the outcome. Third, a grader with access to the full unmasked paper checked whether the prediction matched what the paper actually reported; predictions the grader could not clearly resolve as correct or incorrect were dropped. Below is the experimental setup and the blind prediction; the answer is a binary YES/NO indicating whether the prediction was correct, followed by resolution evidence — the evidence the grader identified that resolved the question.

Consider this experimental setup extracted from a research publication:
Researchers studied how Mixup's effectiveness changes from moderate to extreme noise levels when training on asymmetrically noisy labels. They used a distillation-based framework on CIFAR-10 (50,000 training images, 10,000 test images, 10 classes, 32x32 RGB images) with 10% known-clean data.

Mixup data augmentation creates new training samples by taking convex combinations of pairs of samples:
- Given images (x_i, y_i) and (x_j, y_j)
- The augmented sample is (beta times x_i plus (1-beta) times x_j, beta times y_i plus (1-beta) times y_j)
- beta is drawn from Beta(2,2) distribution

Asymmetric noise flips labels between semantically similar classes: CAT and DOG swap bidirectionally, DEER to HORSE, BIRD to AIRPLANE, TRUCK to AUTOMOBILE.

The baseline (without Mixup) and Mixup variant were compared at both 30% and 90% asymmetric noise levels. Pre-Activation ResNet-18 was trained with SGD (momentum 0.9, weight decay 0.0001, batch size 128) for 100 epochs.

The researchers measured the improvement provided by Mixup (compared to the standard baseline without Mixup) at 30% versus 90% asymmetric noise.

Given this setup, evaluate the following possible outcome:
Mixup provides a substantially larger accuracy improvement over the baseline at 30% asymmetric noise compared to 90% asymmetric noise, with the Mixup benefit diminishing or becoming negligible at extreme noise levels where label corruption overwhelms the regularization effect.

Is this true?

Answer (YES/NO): YES